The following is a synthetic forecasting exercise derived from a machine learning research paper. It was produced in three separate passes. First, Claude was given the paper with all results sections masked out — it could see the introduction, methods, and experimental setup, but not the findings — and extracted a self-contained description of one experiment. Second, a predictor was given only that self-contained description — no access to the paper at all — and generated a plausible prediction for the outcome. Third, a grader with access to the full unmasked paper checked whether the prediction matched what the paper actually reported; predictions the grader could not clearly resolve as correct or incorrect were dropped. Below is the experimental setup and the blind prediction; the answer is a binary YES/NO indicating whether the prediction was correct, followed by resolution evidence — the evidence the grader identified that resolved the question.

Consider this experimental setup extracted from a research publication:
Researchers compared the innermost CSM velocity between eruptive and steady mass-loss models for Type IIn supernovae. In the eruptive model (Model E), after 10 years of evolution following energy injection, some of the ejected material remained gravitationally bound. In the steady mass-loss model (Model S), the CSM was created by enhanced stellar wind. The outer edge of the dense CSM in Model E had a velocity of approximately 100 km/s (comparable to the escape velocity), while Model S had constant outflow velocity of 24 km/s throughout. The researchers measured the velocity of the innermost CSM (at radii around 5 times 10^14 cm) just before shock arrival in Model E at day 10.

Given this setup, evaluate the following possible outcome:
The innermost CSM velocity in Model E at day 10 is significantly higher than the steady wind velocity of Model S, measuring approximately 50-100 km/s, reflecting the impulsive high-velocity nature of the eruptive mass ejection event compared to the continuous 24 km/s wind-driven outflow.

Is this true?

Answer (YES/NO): NO